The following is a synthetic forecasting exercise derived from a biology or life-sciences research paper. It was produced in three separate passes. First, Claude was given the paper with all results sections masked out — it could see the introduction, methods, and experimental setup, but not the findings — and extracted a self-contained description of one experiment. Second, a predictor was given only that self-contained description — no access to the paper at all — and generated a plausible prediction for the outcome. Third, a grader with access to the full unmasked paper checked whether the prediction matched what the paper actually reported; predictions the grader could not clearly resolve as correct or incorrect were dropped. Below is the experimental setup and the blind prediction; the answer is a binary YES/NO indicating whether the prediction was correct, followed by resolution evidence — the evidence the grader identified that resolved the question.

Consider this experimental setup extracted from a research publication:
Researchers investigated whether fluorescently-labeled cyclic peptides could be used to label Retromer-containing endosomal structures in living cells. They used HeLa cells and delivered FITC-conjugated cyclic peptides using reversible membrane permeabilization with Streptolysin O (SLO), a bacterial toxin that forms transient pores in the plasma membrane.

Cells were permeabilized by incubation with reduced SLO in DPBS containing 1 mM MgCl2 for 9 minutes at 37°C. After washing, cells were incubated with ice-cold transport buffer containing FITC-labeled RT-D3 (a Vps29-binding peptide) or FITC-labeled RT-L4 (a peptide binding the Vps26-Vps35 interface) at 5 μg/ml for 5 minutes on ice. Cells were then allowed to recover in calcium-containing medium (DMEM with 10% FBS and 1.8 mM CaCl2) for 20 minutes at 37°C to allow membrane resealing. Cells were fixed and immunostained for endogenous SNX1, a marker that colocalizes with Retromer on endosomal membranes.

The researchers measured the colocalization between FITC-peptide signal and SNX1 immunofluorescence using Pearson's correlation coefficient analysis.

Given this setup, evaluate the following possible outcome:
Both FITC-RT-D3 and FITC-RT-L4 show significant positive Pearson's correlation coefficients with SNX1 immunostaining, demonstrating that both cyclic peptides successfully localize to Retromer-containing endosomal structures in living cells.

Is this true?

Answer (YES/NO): YES